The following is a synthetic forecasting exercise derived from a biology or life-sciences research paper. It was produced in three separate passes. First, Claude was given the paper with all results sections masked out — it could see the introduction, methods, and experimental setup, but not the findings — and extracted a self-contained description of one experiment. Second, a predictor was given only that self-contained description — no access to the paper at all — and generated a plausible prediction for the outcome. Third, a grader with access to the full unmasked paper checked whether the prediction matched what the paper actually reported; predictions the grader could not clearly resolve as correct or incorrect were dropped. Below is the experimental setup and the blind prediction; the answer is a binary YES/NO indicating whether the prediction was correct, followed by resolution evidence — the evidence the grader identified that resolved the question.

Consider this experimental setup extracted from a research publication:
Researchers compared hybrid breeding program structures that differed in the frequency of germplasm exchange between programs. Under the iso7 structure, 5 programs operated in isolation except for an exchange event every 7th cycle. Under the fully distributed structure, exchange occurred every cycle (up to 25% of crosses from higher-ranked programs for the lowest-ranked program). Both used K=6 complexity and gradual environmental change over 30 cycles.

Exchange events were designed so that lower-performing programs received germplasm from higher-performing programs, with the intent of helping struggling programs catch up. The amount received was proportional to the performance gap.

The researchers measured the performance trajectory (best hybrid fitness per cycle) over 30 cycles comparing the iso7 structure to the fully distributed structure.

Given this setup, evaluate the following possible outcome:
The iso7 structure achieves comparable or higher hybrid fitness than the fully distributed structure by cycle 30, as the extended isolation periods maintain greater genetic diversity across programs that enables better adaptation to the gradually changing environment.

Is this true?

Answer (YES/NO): NO